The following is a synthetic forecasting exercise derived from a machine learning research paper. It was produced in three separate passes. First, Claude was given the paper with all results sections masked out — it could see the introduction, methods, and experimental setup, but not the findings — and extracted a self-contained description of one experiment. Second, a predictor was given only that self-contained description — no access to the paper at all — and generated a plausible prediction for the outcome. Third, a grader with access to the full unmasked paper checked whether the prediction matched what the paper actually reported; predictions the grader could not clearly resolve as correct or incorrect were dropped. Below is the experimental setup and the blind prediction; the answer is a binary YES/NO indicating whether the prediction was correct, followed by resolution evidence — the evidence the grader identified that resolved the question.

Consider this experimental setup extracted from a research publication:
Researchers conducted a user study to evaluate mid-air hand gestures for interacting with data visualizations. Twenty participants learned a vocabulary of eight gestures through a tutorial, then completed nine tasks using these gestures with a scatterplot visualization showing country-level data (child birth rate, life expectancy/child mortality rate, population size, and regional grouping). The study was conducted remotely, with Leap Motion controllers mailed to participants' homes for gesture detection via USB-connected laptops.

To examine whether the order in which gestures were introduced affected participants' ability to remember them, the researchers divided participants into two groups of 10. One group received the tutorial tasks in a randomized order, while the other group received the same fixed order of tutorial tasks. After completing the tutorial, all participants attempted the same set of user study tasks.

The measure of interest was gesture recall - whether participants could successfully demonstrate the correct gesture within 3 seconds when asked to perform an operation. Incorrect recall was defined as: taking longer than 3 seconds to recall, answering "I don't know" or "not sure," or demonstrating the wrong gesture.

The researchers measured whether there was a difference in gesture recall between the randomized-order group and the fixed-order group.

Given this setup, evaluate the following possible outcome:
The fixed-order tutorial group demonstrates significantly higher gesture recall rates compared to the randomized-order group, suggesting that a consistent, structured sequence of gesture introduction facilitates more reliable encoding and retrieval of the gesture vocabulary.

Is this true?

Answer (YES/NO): NO